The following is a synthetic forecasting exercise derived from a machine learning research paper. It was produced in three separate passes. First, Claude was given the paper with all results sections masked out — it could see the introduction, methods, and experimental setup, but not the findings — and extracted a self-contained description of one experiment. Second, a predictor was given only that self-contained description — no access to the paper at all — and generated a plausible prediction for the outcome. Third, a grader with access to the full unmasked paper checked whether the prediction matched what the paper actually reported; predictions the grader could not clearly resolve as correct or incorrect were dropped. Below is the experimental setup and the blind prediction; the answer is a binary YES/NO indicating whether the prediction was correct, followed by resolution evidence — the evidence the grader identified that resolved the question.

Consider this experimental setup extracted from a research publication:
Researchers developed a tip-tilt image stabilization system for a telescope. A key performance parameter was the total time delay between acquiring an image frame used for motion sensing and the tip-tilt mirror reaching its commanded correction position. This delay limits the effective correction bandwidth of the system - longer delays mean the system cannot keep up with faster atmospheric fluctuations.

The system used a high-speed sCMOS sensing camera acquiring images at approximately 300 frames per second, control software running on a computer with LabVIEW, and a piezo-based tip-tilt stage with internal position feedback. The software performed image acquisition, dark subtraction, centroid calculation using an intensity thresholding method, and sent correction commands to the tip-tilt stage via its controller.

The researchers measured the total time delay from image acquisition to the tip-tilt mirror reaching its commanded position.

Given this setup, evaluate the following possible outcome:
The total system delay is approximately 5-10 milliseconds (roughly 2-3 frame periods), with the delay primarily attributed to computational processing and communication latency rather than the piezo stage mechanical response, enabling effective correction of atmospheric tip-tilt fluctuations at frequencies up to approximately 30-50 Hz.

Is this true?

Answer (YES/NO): NO